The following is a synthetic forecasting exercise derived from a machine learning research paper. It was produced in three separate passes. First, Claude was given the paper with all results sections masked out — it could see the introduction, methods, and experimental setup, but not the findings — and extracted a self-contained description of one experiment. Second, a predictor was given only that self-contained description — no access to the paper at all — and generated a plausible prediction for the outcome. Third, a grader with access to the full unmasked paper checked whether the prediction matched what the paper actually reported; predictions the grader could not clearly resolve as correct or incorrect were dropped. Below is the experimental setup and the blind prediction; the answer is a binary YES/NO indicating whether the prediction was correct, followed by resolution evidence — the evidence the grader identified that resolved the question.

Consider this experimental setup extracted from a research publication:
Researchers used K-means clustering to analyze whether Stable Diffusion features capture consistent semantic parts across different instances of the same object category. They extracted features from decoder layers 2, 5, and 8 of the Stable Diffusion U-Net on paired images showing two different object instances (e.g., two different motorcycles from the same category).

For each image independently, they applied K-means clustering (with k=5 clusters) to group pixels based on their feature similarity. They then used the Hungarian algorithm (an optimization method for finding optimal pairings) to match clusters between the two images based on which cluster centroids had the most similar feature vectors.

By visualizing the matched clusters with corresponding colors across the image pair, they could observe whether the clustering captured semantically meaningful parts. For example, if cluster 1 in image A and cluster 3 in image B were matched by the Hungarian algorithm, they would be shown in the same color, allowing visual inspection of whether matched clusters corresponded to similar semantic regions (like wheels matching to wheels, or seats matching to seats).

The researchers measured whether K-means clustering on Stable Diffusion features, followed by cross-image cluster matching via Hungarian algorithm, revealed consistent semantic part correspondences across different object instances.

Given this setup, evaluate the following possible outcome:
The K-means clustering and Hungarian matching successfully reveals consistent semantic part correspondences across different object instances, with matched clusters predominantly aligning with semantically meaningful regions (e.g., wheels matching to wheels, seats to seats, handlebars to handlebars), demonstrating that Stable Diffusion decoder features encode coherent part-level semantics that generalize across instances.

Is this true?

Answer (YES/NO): YES